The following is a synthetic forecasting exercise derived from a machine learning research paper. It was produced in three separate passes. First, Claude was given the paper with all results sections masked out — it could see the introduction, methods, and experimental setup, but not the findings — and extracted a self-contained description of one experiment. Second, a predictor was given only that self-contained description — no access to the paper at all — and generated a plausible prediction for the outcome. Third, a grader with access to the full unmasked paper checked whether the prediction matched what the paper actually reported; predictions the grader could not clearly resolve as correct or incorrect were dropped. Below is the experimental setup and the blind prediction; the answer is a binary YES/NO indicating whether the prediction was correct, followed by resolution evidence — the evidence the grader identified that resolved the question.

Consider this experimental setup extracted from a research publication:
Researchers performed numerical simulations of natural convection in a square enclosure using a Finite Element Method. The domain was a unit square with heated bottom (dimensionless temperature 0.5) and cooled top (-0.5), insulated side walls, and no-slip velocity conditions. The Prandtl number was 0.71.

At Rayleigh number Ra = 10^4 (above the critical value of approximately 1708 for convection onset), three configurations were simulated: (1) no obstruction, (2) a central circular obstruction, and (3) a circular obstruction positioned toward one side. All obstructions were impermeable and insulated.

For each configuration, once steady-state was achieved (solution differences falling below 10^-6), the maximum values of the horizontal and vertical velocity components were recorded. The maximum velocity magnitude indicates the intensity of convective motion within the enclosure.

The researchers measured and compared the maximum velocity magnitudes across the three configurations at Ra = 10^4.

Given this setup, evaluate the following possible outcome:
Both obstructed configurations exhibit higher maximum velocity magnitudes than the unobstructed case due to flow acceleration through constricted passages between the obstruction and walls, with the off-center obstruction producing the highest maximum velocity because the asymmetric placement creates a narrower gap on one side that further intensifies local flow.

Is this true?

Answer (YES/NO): NO